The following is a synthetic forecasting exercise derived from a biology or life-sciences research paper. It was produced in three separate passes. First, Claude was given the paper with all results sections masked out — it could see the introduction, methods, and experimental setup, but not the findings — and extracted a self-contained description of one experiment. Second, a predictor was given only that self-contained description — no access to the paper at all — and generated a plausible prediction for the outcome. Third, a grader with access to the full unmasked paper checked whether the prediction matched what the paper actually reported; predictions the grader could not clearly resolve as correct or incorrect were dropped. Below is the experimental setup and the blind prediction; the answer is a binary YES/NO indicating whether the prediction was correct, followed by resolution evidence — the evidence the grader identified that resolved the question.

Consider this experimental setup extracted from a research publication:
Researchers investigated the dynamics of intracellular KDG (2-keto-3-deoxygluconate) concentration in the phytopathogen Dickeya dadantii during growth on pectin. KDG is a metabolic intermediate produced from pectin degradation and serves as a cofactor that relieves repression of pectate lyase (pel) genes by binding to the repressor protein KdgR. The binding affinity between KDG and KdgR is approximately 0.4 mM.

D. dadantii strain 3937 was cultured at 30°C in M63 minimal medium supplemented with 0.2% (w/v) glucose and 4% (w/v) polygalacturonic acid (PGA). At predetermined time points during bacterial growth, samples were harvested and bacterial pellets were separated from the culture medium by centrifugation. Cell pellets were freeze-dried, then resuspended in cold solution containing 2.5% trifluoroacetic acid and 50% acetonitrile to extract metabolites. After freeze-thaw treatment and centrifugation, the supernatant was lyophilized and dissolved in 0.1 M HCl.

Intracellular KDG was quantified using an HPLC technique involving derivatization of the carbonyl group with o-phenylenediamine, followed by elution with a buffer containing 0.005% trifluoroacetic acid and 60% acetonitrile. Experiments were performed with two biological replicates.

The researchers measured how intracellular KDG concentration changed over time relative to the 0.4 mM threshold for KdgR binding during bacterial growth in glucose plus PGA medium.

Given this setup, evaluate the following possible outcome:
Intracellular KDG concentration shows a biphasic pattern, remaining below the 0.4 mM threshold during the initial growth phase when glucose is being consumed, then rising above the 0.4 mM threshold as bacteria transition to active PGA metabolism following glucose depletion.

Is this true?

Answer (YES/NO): NO